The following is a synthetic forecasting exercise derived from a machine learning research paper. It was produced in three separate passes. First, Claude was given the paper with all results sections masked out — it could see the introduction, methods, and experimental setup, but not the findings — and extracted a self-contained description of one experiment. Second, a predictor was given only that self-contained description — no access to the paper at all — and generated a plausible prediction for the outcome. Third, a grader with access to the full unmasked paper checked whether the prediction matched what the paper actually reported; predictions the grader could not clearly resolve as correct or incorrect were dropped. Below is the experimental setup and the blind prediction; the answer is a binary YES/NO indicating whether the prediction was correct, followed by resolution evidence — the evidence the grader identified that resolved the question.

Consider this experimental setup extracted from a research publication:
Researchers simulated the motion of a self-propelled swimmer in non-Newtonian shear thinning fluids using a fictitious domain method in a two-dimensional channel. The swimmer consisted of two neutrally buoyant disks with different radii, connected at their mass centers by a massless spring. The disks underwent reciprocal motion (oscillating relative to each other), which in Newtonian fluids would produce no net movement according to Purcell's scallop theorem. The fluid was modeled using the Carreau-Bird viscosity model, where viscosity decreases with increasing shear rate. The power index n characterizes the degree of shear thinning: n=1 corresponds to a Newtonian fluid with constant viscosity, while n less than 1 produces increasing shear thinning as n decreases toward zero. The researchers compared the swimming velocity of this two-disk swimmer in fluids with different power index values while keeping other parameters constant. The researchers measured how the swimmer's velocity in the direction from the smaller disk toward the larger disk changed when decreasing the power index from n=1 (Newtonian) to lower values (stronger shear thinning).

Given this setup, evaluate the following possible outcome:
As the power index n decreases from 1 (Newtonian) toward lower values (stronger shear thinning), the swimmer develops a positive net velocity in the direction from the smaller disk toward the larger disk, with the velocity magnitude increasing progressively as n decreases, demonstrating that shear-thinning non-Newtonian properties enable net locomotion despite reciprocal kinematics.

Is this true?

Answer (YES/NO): NO